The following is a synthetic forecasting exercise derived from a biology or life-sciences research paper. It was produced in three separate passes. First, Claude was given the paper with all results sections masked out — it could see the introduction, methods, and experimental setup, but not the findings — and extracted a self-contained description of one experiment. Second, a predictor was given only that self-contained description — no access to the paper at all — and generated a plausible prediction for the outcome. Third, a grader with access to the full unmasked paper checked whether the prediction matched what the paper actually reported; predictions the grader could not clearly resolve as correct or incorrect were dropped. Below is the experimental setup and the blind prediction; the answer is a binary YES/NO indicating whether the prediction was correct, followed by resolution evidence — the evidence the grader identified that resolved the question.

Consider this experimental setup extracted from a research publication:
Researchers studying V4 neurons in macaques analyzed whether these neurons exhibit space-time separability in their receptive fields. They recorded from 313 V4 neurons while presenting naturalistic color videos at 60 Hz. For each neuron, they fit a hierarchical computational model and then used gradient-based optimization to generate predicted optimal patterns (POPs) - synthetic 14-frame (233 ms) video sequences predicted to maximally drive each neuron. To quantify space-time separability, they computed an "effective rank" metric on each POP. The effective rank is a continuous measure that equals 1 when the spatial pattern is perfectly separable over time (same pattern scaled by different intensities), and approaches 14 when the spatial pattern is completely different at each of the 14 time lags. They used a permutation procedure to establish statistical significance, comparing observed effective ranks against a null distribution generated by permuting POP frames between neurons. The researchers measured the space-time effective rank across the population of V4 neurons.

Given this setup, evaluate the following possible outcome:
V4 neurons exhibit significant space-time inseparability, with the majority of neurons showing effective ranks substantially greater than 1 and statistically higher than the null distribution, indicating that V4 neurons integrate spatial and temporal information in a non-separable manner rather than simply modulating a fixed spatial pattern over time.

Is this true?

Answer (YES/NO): NO